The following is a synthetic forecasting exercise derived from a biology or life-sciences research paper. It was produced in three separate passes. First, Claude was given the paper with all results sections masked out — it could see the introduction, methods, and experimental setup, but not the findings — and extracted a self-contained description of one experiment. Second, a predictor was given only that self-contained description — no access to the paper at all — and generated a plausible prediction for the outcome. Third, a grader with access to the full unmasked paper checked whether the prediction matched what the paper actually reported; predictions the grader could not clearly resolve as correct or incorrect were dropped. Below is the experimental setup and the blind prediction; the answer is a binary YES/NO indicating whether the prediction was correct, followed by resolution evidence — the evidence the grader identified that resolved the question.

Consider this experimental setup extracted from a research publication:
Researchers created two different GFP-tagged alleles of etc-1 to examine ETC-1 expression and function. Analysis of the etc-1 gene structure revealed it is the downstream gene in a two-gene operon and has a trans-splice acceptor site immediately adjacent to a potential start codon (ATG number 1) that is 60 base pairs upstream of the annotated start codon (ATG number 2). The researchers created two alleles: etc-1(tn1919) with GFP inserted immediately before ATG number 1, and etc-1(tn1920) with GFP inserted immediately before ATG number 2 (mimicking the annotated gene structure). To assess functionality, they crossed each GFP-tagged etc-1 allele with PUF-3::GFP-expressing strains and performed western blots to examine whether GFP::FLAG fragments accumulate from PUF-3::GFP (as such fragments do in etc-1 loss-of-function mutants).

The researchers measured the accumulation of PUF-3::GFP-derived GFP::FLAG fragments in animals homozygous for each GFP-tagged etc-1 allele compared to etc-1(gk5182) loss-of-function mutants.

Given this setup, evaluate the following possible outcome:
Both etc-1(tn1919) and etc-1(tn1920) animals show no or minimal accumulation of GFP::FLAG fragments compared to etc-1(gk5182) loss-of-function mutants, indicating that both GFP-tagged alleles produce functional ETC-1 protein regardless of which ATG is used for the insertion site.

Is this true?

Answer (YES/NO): NO